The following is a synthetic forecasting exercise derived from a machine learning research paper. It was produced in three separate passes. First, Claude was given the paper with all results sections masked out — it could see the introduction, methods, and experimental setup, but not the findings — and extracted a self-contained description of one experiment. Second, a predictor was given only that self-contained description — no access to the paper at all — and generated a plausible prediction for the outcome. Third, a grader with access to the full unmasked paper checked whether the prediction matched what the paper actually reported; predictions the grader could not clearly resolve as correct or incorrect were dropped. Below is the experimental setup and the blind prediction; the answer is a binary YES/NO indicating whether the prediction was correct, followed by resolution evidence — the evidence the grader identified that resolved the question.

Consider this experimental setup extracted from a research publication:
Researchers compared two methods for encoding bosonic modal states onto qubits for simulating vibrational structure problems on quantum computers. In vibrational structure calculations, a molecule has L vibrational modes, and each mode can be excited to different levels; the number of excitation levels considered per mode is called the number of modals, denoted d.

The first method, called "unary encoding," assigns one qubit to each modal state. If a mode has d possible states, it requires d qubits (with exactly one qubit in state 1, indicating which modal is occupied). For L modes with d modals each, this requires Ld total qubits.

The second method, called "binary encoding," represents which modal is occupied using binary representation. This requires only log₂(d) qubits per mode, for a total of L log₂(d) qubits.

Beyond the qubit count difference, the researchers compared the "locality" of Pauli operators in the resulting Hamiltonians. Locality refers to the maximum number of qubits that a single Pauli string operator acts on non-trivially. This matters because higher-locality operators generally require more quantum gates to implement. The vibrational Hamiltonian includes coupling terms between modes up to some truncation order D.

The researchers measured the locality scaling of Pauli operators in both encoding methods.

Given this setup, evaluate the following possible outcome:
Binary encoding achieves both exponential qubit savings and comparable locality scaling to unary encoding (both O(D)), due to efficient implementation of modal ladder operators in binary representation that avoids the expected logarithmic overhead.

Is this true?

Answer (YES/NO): NO